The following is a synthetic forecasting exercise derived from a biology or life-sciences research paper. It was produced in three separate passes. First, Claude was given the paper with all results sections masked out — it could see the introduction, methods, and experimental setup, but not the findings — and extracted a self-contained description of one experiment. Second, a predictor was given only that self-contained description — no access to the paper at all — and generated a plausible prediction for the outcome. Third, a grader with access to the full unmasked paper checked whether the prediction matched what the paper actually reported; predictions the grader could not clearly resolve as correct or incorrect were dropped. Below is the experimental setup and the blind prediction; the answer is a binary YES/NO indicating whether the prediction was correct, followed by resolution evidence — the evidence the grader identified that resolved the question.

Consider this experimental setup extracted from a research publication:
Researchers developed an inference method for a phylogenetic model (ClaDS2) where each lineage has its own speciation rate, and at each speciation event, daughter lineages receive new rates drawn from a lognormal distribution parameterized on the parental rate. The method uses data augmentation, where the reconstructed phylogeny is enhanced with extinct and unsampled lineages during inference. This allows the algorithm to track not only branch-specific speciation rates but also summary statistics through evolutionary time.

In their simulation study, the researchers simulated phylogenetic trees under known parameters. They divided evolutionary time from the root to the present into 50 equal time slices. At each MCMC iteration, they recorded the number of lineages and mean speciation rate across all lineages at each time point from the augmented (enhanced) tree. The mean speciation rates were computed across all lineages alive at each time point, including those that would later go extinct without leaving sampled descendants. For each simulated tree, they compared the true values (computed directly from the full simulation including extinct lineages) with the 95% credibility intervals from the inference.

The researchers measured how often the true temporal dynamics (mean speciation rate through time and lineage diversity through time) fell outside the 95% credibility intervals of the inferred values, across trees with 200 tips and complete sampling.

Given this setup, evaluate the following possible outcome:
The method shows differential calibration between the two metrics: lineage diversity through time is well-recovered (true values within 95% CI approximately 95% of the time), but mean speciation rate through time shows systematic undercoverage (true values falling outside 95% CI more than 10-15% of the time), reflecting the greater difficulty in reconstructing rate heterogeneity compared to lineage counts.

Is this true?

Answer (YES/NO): NO